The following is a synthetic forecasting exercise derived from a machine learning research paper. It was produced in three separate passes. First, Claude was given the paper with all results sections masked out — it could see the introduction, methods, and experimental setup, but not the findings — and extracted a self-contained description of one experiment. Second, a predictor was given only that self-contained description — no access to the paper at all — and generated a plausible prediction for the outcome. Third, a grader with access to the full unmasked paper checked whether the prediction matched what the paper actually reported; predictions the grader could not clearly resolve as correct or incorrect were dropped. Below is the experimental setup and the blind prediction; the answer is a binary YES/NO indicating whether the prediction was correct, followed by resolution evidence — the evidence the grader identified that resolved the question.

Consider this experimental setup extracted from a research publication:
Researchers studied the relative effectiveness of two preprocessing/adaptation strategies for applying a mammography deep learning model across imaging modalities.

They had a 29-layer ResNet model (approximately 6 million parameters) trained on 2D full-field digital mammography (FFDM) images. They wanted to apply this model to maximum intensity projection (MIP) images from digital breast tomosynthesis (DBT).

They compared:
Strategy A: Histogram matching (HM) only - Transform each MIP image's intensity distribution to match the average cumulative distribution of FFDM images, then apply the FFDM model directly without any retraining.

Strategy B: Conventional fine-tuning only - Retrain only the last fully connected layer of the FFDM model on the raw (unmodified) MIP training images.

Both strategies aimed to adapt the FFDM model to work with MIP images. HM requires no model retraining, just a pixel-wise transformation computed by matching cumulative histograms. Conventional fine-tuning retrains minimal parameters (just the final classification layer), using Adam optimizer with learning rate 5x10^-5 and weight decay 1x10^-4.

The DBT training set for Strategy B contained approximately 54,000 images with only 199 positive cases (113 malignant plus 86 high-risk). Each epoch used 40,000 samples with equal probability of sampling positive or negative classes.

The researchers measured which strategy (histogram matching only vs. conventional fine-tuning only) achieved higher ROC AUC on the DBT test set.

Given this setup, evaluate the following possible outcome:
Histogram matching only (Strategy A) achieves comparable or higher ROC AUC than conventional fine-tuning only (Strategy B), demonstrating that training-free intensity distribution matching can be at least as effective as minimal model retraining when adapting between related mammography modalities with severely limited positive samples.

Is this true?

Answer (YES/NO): YES